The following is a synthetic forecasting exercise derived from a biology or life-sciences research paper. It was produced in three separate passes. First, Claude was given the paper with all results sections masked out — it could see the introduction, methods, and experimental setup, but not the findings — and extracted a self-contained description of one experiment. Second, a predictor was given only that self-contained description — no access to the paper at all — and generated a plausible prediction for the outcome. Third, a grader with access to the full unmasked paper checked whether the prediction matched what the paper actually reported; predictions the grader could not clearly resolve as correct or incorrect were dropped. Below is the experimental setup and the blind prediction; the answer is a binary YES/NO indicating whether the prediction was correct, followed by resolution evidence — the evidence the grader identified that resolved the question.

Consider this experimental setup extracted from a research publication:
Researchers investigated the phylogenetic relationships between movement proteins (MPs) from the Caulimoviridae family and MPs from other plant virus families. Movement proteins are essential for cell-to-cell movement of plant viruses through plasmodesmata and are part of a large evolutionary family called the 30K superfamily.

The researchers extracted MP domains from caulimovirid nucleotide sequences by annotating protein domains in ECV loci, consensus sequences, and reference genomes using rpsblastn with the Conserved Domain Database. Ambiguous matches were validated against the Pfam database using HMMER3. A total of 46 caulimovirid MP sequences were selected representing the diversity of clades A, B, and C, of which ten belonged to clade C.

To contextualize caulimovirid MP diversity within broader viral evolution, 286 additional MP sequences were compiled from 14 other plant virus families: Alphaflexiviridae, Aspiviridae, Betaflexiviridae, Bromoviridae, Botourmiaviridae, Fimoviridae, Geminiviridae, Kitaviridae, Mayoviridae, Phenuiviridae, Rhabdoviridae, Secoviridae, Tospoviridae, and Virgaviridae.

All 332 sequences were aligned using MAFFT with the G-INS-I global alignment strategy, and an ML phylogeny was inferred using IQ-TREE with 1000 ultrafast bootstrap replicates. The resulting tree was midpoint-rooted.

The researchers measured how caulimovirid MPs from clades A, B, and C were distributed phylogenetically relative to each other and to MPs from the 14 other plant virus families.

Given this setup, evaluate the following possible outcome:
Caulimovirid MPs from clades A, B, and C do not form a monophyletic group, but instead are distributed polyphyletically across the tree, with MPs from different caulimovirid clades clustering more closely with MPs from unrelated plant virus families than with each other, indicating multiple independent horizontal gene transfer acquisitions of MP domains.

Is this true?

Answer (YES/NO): NO